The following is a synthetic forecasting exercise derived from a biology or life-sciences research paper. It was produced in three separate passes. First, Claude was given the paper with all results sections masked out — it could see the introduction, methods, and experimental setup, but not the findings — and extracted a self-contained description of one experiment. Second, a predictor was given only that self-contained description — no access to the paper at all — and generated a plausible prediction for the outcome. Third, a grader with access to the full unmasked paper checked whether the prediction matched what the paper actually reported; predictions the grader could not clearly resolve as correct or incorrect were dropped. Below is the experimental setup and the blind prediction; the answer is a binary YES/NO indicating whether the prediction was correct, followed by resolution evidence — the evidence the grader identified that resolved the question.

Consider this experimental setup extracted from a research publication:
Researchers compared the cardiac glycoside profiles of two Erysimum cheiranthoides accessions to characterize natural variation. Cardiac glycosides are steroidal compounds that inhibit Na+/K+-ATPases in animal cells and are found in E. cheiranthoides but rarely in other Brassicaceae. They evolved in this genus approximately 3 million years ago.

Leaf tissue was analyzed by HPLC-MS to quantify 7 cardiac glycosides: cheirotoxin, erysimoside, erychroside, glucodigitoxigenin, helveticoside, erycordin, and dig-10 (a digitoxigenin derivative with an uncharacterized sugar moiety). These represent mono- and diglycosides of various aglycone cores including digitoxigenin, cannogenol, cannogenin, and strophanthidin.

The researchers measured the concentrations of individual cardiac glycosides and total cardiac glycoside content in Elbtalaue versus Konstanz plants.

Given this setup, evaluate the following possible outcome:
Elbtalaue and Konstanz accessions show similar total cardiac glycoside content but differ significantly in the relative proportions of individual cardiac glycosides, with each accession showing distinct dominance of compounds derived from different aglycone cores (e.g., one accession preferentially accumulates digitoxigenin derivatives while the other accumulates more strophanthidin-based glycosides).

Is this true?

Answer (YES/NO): NO